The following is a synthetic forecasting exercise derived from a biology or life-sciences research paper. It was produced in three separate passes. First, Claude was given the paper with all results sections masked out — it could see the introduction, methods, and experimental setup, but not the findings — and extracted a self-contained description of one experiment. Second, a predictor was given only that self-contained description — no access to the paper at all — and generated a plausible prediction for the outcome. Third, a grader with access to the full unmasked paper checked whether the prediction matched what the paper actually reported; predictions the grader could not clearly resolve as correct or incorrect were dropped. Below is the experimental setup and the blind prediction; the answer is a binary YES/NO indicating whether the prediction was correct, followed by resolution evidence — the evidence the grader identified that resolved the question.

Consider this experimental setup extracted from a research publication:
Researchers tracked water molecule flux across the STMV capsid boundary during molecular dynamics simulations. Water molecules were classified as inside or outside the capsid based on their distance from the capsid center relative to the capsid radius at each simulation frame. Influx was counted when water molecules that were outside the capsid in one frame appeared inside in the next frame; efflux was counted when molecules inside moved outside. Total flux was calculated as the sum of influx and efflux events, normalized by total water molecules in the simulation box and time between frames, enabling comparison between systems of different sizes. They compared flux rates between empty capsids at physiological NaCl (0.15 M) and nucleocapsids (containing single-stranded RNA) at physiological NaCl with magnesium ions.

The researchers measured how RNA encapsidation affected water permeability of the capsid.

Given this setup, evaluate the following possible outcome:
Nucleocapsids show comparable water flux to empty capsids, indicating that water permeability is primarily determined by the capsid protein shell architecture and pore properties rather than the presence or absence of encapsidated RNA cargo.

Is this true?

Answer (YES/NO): NO